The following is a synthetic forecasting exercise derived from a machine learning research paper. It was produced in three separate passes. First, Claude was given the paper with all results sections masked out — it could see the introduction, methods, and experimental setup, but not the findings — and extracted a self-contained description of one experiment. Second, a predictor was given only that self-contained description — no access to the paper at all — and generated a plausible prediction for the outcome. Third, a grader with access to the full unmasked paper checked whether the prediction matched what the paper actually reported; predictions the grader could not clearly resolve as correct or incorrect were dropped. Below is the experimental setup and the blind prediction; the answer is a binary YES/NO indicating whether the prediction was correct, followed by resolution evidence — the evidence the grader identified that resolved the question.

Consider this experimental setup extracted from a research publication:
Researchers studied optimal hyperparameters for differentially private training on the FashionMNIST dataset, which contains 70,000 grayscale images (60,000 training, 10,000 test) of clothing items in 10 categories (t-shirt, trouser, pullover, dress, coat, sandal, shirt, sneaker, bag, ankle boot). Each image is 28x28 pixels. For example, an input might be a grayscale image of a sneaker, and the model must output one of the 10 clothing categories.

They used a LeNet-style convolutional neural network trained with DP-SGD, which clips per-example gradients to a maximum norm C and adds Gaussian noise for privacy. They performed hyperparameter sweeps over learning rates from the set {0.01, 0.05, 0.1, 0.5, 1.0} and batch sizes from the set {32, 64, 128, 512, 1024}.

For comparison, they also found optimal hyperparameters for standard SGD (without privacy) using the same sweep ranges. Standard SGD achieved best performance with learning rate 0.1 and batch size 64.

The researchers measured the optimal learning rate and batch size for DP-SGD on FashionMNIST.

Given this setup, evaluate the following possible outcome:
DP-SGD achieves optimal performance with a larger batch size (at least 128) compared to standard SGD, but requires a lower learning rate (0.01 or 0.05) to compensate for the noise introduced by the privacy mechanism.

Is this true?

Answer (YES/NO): NO